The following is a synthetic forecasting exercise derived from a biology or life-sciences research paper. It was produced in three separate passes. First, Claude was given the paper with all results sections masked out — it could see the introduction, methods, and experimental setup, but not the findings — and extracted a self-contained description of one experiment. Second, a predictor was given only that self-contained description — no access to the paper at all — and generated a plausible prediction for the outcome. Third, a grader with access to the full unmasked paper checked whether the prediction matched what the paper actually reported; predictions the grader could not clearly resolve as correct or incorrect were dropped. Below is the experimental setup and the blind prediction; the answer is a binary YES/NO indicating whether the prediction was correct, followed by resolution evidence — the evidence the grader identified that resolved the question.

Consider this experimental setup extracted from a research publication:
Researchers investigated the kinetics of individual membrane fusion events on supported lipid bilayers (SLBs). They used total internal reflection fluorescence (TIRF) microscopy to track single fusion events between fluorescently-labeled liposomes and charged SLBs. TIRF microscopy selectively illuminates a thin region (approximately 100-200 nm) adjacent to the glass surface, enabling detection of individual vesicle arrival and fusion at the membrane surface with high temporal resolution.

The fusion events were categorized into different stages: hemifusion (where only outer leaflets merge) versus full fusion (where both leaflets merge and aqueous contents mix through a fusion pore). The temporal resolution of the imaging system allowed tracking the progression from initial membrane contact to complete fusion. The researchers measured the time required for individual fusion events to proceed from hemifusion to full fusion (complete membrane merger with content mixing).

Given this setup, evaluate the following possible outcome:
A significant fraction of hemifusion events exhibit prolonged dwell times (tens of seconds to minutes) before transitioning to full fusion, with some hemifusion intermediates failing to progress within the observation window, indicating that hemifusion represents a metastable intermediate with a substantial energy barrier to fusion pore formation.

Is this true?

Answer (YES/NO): NO